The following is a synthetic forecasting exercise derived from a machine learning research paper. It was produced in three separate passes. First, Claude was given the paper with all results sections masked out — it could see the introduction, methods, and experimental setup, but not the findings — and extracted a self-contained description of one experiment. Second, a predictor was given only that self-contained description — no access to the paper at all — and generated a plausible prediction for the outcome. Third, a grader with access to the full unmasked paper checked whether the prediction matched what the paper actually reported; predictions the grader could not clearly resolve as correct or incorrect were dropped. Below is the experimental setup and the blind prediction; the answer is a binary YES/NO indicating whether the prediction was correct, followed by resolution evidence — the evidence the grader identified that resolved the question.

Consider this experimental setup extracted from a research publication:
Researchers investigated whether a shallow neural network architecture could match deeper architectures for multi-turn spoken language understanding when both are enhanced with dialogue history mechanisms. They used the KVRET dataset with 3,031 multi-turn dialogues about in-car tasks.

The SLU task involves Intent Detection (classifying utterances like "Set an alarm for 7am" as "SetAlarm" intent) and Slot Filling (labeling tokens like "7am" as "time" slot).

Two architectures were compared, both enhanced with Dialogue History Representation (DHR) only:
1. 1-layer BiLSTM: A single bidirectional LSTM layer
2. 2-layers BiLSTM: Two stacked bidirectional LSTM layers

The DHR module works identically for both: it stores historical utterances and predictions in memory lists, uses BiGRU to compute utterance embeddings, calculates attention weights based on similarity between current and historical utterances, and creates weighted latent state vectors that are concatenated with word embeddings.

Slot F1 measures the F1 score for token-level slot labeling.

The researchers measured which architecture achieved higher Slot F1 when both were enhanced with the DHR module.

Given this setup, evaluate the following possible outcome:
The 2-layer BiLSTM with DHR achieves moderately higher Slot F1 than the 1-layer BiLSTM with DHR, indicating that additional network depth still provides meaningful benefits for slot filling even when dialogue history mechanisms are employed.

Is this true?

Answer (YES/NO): NO